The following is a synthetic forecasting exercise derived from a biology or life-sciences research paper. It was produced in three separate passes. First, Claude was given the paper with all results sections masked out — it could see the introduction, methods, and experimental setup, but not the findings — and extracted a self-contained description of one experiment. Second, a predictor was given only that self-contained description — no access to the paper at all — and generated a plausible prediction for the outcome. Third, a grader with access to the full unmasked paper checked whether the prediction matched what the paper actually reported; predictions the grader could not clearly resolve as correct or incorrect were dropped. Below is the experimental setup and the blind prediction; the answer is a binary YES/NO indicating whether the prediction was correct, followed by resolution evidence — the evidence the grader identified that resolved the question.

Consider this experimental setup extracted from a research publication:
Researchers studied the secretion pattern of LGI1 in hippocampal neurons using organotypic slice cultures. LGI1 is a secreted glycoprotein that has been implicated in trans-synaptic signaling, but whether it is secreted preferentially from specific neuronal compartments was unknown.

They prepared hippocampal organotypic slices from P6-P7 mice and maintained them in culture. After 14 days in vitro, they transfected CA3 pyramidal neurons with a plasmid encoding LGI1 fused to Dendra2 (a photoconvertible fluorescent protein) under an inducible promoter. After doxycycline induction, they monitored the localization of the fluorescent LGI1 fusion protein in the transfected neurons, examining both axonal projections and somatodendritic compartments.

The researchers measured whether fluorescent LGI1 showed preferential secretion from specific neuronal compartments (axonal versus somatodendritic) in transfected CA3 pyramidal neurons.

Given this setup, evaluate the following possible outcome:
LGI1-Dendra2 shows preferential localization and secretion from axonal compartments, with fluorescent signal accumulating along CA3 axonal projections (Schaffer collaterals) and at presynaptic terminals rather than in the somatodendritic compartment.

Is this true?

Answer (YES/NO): NO